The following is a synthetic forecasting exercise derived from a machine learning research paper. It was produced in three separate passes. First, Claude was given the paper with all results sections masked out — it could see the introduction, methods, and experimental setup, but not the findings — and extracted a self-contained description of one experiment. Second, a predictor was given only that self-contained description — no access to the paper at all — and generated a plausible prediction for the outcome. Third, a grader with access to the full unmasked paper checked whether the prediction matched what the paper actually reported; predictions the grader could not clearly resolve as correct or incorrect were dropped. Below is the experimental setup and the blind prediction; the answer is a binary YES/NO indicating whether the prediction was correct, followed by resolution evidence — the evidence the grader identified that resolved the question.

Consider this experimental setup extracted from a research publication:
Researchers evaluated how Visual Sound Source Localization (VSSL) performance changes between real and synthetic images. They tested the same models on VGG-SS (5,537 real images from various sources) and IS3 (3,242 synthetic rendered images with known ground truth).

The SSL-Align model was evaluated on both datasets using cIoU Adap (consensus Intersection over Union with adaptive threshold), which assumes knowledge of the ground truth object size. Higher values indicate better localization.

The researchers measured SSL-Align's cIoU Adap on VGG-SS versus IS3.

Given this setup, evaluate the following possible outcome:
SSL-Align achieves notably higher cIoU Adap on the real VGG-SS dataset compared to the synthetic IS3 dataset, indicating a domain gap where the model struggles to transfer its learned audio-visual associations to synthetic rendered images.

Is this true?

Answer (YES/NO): NO